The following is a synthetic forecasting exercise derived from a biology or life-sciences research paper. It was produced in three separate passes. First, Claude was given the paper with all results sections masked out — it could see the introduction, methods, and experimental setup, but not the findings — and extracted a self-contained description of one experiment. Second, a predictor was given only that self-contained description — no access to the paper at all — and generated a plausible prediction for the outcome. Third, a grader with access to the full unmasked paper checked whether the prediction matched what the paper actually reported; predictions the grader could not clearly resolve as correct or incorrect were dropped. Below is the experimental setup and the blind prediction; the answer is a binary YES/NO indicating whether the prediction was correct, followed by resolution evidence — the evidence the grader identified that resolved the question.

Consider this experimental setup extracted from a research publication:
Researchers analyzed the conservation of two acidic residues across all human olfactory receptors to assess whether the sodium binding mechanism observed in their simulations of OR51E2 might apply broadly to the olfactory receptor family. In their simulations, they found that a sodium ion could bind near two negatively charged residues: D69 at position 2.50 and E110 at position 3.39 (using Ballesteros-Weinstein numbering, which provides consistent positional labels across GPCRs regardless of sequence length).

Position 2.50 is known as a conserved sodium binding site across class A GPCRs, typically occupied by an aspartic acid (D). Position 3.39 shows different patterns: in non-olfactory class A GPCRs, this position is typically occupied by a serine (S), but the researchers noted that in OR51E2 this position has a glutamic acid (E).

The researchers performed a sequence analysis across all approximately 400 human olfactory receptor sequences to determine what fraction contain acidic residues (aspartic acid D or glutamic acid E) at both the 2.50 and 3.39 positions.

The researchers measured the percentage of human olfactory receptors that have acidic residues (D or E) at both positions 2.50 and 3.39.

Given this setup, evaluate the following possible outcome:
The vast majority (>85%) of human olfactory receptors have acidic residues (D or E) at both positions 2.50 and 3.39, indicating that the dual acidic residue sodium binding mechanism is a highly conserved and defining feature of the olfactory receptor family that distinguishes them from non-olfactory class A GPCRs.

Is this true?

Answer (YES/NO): YES